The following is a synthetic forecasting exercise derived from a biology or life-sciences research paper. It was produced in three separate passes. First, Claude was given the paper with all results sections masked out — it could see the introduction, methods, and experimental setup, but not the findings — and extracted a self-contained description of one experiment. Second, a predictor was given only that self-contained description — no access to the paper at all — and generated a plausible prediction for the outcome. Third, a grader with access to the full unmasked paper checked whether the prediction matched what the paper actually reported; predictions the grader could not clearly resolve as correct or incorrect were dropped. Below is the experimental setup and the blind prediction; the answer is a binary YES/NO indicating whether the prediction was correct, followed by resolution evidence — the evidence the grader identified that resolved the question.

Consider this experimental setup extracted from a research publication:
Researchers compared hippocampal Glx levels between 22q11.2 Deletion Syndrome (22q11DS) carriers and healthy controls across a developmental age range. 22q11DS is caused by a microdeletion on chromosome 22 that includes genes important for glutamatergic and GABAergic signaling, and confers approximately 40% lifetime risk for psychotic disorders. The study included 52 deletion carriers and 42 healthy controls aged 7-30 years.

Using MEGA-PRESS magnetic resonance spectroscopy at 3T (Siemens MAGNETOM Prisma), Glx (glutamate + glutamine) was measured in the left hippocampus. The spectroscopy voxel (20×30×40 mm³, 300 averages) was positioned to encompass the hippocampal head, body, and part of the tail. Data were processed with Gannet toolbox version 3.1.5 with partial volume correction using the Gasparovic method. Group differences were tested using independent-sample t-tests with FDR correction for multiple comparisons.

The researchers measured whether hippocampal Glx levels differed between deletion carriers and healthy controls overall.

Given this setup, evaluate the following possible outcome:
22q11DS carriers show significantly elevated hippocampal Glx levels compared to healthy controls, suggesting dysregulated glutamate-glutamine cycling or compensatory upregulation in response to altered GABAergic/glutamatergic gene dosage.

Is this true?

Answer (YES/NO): YES